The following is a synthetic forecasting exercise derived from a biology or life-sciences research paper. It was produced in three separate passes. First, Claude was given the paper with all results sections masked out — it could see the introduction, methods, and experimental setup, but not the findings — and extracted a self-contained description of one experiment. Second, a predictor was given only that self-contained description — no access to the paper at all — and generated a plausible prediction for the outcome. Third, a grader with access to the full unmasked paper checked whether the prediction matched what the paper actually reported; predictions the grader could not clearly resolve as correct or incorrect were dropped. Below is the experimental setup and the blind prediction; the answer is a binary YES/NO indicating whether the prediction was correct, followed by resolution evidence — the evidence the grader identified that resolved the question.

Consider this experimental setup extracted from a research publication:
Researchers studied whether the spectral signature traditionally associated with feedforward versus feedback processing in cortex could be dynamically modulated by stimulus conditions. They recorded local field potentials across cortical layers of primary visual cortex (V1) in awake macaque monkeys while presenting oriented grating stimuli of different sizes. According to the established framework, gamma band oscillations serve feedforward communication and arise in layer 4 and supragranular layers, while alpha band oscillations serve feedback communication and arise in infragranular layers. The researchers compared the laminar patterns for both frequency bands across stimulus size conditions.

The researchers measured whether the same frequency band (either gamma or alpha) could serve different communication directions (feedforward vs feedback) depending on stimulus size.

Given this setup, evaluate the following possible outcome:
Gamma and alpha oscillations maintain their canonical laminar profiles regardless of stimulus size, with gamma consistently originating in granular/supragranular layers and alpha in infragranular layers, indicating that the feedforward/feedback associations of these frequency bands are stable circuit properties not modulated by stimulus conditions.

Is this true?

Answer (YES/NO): NO